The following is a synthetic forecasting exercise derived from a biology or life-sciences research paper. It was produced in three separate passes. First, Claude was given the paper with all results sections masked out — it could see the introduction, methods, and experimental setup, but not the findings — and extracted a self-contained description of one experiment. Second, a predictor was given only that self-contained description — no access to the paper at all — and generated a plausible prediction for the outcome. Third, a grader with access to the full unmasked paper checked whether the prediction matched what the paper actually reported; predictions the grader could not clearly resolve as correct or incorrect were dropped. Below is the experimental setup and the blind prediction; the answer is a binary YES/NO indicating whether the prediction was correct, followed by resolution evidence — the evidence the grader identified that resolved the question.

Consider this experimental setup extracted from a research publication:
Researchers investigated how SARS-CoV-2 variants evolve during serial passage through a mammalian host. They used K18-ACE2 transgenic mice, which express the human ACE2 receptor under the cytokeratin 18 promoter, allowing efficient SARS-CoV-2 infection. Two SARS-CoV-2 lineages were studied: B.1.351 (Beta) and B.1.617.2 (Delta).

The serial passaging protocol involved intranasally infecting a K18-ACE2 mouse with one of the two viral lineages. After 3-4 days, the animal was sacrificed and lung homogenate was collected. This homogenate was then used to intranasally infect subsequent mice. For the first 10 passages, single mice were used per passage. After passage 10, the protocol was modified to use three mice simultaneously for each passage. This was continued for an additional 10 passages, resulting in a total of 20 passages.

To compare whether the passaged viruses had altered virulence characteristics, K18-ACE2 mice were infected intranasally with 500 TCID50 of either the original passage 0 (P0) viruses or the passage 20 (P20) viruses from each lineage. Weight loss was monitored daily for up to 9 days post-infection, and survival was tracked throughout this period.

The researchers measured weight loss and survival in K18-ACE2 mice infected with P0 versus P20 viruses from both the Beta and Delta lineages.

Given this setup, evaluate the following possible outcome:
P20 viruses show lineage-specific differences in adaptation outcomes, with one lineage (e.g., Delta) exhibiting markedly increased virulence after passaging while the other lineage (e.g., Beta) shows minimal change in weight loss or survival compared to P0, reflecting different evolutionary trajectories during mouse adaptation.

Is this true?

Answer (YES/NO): NO